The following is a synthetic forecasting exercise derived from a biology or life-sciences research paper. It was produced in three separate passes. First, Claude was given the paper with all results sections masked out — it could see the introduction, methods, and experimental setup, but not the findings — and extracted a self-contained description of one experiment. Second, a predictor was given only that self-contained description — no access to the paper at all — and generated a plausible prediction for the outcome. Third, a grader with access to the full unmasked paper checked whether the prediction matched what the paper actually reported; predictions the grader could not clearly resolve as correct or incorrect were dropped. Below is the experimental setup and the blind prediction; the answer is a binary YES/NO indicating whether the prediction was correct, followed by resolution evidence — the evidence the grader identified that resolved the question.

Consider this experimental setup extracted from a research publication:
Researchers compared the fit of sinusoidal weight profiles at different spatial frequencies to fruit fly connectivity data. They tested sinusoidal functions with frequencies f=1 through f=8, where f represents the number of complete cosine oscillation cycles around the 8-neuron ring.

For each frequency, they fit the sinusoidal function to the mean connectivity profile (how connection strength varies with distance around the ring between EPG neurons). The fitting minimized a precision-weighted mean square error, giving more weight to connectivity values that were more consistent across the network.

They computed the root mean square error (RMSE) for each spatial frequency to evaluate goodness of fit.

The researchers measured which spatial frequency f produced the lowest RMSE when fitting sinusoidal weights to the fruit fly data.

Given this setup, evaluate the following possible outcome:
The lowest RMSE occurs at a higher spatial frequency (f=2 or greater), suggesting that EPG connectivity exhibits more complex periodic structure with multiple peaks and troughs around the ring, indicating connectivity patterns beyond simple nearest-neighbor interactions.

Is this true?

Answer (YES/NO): NO